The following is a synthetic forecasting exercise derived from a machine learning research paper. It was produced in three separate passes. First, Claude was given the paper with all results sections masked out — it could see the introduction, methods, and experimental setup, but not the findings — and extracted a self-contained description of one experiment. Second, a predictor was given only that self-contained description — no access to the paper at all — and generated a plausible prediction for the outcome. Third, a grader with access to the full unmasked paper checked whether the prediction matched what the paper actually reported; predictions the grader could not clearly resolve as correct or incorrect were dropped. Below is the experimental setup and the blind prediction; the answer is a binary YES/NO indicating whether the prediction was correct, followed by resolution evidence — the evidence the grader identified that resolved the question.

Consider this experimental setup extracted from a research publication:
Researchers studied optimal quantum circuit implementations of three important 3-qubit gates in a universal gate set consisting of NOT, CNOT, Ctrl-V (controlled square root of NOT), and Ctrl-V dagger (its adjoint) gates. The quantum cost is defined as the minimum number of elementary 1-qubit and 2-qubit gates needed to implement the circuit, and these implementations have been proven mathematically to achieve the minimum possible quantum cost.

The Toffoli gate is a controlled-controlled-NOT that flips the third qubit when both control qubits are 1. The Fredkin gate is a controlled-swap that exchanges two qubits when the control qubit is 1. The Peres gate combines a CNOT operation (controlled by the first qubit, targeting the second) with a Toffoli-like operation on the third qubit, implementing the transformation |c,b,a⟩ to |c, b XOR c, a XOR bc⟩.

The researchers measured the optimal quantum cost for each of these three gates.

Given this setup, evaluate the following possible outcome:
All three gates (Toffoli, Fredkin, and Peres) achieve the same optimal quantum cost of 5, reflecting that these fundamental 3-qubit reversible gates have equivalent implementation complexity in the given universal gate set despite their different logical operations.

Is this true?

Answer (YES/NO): NO